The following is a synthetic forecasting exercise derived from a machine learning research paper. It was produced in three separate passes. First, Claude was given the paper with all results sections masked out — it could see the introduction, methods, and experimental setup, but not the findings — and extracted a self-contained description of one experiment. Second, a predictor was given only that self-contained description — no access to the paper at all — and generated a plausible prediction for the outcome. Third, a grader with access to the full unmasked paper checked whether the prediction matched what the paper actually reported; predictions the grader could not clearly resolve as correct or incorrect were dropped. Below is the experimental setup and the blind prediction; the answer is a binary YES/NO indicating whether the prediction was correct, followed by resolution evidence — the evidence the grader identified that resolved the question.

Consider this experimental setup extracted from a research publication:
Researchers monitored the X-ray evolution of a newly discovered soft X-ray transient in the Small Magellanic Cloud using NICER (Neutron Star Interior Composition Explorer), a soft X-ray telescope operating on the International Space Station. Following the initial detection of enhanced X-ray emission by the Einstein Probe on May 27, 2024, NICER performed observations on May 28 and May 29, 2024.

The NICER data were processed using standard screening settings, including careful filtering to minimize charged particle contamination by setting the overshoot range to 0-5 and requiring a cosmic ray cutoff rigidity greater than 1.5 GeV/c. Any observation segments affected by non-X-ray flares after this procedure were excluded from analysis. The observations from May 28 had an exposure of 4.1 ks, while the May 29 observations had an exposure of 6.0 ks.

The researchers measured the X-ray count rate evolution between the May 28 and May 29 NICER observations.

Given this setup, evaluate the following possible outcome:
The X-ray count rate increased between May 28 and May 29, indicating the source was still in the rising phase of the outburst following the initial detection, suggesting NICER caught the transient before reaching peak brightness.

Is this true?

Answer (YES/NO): NO